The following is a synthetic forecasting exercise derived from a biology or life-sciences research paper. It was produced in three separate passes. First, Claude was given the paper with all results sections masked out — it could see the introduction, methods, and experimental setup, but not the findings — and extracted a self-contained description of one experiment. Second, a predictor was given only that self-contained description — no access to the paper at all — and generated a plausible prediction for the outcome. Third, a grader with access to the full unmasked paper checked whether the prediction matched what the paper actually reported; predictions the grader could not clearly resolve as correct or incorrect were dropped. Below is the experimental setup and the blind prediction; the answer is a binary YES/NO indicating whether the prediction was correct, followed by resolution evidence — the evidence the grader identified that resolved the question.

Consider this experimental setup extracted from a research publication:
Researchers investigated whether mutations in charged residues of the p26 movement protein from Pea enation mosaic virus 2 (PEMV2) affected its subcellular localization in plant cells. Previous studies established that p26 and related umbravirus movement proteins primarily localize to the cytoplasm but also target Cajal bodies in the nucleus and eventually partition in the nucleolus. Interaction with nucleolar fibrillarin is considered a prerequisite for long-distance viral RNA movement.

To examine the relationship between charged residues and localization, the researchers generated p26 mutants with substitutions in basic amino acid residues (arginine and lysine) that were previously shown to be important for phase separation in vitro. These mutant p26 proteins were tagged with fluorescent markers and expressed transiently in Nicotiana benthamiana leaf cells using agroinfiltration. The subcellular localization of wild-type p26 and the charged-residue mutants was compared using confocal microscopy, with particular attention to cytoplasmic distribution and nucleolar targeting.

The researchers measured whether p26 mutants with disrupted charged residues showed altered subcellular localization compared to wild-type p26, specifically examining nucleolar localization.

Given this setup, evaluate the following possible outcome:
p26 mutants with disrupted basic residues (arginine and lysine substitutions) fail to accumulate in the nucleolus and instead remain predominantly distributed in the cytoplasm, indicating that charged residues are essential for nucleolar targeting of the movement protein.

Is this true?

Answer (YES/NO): YES